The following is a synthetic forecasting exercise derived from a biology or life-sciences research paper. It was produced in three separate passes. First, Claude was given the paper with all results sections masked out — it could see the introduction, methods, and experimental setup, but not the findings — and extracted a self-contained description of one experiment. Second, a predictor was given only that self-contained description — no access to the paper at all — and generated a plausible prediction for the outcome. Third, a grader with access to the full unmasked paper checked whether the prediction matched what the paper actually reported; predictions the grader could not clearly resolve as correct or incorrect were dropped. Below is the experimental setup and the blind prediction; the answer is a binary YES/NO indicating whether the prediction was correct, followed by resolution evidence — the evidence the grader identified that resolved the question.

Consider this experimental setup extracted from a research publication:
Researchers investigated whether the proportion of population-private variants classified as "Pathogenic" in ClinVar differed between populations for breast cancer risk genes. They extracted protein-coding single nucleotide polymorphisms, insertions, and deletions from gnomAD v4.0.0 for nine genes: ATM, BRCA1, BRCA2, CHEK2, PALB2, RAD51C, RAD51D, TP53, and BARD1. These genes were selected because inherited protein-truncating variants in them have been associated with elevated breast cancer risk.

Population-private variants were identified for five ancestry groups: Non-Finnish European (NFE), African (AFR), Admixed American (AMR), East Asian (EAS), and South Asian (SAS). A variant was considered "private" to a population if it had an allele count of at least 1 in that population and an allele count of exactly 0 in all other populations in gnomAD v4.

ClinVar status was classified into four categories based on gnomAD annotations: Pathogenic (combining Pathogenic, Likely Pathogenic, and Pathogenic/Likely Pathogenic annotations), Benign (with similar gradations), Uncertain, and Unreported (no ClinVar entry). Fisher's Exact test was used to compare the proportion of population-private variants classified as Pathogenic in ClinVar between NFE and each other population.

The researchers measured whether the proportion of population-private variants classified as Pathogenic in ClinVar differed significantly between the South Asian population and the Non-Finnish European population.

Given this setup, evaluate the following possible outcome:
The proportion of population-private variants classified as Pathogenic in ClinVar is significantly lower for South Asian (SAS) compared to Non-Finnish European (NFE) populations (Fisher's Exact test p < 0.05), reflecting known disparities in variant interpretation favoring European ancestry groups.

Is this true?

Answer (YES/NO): NO